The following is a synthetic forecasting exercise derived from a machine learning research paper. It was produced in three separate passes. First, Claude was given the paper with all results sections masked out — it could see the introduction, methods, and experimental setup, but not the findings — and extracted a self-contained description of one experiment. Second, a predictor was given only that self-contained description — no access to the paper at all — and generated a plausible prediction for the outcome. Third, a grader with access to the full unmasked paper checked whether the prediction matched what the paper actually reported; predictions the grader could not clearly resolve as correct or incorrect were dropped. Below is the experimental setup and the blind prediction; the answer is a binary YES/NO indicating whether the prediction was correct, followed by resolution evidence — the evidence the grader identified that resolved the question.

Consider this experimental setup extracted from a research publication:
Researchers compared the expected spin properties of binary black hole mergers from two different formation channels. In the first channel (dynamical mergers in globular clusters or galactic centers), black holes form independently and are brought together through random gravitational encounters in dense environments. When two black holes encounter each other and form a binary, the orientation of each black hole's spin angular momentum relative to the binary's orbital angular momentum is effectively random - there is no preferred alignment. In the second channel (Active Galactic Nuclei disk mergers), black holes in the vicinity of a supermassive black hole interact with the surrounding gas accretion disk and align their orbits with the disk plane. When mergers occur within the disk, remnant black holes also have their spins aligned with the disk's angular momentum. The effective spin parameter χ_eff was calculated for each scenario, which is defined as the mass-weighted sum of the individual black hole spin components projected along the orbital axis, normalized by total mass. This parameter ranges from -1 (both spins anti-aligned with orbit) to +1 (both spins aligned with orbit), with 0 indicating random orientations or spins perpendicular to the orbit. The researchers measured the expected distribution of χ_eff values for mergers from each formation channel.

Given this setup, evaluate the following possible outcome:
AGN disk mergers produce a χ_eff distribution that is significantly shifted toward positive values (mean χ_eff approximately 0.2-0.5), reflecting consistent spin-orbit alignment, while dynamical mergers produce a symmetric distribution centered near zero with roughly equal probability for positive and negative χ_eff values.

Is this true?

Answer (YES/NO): YES